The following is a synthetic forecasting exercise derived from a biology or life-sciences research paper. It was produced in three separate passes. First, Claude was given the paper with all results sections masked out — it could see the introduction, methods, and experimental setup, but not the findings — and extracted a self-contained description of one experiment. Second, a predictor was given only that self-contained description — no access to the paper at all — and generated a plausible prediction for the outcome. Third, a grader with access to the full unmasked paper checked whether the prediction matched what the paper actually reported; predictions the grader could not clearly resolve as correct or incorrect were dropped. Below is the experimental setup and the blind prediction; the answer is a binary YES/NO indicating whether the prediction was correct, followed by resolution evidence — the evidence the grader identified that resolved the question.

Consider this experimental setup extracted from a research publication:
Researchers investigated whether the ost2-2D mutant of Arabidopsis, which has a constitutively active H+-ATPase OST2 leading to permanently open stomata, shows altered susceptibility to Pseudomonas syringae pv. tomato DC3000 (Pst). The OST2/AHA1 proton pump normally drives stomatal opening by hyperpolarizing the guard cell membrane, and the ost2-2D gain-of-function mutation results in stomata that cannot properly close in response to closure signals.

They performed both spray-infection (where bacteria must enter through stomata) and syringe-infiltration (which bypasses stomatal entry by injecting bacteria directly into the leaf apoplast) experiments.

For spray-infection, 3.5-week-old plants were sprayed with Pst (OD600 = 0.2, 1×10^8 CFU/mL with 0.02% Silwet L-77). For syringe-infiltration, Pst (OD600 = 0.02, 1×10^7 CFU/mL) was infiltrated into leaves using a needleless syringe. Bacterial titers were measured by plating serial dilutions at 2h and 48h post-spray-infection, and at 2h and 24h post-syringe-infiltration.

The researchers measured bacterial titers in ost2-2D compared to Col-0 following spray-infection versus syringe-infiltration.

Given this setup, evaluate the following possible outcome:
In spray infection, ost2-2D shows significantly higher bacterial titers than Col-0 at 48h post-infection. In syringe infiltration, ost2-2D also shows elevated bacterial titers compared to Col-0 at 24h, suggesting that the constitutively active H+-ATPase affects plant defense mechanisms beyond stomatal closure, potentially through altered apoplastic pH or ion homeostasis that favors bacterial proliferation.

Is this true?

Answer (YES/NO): NO